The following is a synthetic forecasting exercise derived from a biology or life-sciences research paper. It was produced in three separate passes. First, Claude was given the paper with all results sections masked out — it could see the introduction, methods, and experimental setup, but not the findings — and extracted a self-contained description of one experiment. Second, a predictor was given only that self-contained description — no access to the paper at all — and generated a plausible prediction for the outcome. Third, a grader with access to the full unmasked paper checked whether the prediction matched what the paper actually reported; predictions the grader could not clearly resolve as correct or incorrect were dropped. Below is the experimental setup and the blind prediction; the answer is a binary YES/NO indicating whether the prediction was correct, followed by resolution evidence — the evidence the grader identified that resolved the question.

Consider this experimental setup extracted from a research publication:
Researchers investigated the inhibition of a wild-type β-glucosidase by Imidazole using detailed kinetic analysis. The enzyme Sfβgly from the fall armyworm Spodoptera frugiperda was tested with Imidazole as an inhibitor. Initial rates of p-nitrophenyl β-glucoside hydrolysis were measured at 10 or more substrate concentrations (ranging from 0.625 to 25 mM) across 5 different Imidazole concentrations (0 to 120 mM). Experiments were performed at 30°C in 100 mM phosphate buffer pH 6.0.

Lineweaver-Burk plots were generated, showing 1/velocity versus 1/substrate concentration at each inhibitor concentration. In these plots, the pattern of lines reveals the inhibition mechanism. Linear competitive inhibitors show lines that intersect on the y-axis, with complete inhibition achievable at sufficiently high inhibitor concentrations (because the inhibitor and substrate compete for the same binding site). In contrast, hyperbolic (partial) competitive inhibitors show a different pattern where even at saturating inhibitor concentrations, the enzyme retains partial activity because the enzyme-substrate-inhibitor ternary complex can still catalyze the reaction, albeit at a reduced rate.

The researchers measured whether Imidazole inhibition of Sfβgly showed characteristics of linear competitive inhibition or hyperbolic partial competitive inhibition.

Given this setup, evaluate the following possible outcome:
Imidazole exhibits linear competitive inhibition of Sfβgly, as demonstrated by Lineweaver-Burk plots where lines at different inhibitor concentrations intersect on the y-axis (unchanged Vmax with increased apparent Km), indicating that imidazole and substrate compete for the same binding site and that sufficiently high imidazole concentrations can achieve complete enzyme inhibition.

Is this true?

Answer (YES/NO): NO